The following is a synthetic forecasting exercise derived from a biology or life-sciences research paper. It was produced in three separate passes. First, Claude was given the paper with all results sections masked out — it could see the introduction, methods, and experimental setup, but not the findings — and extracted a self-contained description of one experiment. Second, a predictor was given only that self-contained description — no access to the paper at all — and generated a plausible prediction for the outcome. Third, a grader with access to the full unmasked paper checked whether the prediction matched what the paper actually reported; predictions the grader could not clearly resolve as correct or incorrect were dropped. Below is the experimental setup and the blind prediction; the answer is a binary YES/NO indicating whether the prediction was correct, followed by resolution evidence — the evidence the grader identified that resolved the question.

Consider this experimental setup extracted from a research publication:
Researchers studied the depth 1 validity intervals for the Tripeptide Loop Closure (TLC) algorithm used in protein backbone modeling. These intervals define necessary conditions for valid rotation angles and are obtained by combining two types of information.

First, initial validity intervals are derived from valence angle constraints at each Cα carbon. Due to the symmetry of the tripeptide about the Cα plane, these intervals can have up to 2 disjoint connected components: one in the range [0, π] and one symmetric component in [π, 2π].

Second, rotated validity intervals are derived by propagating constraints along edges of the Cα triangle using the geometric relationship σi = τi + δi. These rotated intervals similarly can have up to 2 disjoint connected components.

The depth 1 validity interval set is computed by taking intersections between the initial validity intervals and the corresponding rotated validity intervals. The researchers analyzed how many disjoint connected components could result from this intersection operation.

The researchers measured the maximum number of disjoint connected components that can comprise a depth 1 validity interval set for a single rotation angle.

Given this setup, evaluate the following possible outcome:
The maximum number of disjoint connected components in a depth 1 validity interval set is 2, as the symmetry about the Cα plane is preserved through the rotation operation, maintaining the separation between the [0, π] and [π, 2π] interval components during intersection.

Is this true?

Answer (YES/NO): NO